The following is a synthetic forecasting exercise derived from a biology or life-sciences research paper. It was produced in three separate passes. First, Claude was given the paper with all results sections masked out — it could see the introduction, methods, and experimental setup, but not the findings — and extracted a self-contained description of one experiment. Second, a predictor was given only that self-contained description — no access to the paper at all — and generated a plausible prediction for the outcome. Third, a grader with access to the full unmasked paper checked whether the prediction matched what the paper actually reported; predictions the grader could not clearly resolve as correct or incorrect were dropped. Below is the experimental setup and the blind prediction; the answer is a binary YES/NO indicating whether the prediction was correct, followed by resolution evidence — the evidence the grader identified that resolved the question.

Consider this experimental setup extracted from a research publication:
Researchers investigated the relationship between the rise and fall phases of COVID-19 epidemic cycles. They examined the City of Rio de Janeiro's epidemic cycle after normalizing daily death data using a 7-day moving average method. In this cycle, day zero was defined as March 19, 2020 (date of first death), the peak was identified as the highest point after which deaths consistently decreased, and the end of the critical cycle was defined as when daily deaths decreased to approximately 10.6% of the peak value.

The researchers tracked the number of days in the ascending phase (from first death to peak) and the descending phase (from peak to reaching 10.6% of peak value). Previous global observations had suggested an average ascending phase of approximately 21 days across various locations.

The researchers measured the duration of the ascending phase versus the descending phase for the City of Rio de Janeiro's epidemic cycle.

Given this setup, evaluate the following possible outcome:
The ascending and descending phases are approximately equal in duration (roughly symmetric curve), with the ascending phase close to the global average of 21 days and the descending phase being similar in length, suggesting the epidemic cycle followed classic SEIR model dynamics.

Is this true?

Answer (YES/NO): NO